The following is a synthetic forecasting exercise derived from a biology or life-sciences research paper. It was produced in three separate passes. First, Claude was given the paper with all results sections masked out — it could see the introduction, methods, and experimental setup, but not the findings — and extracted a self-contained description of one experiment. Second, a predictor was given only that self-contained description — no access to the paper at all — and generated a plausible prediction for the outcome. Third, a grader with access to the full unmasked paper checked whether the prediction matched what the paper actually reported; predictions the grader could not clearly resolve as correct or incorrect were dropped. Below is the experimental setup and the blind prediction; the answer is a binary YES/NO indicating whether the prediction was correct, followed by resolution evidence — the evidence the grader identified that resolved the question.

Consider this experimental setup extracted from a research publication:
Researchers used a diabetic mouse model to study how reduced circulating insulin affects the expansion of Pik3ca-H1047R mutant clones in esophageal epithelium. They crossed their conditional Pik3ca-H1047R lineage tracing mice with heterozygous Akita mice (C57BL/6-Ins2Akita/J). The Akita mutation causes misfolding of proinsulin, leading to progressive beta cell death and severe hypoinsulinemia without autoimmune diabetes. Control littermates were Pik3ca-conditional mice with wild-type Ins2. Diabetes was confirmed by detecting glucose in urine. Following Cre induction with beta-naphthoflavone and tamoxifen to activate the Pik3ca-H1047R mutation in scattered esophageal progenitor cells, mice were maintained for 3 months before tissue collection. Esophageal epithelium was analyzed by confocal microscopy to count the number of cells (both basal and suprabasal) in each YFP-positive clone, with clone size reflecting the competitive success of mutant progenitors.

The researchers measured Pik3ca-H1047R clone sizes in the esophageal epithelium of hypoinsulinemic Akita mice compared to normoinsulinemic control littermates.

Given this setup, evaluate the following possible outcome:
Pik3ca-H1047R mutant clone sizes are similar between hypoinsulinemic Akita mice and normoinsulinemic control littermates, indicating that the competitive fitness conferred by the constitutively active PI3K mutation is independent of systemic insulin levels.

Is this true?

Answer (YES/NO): NO